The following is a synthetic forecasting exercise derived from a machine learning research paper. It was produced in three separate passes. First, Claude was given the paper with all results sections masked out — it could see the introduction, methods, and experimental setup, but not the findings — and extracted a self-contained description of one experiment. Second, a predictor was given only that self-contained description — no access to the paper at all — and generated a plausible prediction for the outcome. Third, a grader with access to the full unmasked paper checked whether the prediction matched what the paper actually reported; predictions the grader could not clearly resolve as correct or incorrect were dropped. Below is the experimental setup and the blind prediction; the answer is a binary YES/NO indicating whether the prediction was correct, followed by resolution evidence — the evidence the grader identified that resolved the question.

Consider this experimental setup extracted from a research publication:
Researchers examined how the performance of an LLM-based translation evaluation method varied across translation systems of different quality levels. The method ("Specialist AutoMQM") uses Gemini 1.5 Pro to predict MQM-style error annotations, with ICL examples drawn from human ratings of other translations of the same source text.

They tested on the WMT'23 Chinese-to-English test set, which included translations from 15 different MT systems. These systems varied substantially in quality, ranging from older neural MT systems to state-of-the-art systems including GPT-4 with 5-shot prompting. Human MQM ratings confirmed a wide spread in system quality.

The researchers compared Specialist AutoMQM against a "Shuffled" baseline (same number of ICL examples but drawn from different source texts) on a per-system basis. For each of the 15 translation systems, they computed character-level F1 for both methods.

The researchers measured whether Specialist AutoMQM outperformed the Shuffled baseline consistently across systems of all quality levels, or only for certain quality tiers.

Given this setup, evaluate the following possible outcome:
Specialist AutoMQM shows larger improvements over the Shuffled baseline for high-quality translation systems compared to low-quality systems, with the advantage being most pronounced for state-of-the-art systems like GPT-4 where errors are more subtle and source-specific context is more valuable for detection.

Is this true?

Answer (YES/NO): NO